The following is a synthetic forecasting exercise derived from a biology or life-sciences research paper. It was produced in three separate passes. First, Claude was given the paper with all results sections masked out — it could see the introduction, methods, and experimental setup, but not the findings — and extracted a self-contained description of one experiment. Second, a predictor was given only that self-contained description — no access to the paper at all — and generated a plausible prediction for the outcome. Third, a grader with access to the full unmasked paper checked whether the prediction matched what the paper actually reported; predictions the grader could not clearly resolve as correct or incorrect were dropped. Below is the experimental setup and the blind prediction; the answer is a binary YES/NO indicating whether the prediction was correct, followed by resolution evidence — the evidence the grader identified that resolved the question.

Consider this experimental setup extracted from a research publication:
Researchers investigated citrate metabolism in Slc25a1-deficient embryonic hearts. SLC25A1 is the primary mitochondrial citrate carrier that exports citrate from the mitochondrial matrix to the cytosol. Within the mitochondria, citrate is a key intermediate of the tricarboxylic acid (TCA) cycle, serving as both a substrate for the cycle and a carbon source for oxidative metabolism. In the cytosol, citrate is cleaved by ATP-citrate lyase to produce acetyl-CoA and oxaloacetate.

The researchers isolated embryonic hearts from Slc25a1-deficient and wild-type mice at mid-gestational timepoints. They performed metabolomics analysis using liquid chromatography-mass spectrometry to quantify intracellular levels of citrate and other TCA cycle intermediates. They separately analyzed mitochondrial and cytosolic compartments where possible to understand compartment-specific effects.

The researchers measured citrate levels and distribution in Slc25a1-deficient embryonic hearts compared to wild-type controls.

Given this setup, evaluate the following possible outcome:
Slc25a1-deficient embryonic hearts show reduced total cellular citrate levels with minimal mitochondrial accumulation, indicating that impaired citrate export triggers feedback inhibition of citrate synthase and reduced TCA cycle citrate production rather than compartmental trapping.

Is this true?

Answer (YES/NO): YES